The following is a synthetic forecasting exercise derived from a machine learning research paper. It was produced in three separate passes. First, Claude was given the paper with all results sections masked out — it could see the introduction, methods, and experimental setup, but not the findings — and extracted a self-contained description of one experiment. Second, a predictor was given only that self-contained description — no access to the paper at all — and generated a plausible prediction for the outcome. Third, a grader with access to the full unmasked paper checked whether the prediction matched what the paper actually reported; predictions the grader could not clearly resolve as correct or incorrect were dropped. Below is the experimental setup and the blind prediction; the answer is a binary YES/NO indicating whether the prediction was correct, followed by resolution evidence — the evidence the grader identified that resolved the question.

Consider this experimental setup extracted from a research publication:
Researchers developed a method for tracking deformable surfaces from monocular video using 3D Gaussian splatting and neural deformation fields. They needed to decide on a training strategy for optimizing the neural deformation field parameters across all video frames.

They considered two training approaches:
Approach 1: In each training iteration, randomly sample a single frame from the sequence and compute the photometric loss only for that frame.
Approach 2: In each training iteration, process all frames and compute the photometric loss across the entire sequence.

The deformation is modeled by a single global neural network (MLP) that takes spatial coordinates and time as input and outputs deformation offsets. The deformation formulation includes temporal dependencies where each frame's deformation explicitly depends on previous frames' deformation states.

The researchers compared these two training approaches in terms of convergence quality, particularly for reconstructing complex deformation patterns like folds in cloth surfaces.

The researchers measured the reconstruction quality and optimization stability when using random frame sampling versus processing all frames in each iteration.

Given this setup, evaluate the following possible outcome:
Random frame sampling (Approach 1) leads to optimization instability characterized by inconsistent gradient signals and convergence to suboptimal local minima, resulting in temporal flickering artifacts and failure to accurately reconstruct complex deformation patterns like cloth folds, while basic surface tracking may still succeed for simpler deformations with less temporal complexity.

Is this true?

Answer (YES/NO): NO